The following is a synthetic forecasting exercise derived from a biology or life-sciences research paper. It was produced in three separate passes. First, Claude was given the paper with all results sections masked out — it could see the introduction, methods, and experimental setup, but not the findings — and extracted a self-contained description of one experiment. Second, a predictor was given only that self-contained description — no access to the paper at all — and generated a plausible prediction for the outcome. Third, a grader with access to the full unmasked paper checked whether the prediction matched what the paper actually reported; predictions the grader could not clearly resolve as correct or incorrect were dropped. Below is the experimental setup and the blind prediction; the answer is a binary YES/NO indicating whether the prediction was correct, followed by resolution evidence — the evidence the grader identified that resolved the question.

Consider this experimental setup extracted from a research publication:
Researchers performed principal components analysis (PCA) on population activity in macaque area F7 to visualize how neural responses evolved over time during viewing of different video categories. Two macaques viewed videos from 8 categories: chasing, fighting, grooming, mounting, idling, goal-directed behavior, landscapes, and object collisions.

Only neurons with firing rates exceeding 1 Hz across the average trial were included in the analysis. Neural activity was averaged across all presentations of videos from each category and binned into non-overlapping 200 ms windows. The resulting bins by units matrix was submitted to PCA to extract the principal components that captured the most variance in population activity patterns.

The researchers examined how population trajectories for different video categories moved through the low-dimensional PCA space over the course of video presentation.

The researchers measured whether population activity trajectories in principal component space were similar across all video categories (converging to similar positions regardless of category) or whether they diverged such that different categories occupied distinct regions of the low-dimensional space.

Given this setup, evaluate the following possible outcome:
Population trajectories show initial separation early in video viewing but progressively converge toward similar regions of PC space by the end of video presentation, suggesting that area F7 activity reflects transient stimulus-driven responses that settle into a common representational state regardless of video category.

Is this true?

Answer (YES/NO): NO